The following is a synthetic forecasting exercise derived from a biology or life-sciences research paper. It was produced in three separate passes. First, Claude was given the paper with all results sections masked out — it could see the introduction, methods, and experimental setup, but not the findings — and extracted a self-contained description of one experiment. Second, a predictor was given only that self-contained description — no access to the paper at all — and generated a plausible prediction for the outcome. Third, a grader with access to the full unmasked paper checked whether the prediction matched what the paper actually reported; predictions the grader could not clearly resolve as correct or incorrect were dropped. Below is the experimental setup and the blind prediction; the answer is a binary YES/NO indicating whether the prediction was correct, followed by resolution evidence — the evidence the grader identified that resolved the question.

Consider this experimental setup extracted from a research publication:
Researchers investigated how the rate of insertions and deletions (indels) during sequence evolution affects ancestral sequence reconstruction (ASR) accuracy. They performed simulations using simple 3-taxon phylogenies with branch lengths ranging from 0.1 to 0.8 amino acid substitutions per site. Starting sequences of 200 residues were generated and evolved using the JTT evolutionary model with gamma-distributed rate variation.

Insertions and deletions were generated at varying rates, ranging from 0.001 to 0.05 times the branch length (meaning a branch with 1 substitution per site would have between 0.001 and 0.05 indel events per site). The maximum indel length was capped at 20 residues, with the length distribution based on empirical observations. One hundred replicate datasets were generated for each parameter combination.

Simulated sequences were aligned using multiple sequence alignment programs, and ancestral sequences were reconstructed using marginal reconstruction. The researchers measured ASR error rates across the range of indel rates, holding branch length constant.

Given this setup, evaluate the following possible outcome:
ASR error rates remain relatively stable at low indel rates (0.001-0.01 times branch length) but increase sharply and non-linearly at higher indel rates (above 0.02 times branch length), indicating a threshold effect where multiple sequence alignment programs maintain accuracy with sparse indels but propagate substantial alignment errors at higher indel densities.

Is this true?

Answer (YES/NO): NO